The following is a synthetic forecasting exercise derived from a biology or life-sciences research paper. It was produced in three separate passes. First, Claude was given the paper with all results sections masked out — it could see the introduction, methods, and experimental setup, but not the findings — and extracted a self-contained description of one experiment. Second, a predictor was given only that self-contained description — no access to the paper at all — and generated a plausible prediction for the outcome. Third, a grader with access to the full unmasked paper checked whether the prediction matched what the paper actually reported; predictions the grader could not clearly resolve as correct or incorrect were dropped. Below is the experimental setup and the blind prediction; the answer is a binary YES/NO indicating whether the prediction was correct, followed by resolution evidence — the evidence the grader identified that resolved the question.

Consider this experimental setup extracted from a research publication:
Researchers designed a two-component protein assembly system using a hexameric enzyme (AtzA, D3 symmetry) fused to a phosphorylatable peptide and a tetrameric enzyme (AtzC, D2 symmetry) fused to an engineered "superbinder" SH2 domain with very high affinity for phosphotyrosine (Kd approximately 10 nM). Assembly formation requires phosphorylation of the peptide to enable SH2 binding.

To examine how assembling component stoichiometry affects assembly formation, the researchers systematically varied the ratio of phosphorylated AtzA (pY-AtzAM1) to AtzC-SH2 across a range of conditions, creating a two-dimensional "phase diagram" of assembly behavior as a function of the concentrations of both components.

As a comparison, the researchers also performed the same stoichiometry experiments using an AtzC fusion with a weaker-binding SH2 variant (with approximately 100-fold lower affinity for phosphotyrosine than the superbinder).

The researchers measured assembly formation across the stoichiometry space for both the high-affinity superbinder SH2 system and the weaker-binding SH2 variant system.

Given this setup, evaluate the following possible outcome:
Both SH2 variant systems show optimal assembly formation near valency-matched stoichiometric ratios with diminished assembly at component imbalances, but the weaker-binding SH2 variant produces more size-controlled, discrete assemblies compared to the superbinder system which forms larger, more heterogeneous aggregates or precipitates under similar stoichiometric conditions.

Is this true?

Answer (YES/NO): NO